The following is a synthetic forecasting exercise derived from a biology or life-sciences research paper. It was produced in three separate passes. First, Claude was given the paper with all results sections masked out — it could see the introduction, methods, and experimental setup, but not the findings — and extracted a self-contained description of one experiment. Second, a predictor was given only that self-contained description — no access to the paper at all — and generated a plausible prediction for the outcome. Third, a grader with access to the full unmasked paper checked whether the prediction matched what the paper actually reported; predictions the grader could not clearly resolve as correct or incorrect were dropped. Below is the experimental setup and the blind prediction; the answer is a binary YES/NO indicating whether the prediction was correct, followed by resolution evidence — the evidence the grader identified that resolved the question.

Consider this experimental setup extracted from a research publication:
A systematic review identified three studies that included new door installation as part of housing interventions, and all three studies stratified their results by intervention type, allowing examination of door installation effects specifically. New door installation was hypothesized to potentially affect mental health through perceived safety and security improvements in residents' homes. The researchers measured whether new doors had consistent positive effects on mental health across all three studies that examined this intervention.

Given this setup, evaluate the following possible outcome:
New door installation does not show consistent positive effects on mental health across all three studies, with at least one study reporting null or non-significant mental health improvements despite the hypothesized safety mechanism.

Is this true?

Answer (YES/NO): YES